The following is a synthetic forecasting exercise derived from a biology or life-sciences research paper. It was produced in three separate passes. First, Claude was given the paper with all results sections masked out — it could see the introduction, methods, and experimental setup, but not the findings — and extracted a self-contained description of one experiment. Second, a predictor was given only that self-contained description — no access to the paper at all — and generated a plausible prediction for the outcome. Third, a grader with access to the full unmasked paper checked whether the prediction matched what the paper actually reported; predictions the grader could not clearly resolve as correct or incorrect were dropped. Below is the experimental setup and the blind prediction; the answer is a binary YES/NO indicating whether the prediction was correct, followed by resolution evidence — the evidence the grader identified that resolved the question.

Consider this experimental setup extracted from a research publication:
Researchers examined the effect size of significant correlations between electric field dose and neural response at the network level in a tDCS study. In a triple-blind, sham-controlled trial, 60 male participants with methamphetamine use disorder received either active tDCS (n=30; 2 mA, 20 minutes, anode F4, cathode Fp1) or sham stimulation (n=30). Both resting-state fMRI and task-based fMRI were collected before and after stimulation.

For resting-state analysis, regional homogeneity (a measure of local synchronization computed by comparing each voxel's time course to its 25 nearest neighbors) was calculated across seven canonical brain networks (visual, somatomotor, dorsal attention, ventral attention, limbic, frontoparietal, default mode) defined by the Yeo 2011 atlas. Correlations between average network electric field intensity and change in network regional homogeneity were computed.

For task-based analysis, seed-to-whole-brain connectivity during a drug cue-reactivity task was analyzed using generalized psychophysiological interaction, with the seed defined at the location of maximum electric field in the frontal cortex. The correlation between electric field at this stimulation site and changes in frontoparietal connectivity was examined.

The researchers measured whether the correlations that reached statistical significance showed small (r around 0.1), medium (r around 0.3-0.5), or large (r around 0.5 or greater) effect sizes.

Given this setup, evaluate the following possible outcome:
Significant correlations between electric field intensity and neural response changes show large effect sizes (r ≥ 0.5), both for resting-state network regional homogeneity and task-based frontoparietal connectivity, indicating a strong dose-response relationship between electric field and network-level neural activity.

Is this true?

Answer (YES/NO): NO